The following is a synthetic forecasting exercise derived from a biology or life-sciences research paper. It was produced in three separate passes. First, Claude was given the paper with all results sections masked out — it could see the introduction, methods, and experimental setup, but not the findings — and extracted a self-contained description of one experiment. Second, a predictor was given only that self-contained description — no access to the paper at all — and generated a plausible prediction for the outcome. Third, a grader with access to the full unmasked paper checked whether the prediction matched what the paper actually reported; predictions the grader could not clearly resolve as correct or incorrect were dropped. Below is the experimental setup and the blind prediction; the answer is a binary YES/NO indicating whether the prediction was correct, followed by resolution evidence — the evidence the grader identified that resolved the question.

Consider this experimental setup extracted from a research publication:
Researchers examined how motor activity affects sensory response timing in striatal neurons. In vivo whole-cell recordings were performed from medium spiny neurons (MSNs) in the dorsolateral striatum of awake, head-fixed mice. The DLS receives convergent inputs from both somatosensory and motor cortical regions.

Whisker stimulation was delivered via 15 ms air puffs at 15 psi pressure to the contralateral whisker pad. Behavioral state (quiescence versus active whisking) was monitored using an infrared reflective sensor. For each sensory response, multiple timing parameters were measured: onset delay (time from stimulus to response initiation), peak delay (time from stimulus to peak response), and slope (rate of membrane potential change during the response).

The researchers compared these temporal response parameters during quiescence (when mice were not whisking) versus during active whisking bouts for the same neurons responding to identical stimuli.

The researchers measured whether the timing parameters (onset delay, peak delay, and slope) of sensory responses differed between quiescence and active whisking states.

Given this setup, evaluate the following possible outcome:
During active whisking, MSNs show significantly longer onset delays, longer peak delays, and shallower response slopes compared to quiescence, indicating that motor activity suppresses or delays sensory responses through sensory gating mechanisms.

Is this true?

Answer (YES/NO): NO